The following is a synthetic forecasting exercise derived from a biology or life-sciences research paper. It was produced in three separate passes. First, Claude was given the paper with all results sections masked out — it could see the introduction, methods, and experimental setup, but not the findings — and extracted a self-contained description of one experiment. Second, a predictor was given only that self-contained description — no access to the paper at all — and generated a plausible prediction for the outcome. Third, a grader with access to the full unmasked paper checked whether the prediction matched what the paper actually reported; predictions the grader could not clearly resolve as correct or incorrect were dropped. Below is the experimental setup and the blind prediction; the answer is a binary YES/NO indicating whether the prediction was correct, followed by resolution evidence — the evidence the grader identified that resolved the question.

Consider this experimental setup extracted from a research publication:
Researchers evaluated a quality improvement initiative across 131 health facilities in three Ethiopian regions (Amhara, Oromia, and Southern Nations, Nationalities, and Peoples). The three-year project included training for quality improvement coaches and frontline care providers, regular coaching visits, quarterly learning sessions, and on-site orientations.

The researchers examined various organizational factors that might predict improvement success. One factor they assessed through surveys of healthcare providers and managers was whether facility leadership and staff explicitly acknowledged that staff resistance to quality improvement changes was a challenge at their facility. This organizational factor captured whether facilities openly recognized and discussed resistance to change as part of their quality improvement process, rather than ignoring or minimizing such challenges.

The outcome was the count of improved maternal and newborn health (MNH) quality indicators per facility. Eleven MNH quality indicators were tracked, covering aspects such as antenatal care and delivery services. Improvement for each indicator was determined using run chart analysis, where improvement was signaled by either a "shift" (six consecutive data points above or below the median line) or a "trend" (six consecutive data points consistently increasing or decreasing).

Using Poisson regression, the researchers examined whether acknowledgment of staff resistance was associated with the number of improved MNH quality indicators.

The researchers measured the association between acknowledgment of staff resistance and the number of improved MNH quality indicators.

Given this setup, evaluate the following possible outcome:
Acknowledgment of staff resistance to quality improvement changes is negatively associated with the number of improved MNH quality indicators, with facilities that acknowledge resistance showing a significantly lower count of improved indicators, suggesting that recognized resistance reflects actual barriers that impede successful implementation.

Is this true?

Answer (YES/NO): YES